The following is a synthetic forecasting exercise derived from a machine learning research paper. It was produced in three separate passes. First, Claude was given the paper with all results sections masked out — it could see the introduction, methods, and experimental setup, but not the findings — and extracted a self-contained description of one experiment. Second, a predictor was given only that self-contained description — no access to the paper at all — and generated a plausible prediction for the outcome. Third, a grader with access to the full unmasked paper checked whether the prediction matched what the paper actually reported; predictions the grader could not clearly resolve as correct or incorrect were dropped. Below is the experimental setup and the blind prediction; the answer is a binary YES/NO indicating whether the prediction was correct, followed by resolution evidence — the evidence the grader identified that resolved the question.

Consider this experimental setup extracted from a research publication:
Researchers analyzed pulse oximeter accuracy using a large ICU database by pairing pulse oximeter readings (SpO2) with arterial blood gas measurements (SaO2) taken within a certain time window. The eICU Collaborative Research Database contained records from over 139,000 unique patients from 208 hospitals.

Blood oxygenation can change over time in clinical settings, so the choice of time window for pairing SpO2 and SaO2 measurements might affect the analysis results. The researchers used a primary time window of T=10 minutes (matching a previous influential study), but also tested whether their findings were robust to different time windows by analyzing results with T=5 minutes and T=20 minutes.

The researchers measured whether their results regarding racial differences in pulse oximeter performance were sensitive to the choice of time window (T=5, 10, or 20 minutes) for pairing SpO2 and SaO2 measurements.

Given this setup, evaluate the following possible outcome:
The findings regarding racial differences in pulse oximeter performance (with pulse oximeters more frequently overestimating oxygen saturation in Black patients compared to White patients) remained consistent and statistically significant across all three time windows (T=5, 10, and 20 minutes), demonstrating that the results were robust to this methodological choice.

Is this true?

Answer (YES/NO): YES